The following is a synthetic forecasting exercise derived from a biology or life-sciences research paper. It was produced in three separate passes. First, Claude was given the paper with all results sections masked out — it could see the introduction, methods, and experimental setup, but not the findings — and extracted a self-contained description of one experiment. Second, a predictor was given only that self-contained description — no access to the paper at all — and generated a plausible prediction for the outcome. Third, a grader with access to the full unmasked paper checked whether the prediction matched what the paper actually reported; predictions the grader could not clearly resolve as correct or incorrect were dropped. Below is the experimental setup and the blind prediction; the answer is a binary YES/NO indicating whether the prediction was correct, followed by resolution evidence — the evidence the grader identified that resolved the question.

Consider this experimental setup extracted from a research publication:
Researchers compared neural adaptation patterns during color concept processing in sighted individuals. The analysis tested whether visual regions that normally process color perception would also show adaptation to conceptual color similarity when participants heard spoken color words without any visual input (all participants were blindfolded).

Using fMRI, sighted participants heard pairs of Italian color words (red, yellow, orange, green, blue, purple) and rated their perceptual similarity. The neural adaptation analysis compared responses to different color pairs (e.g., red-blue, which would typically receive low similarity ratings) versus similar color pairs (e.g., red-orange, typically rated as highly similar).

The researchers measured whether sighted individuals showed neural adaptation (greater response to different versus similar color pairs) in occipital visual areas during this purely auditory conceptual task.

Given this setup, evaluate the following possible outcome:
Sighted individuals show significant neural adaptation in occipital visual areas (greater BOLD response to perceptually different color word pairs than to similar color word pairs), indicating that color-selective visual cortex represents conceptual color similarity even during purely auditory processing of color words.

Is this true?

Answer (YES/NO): YES